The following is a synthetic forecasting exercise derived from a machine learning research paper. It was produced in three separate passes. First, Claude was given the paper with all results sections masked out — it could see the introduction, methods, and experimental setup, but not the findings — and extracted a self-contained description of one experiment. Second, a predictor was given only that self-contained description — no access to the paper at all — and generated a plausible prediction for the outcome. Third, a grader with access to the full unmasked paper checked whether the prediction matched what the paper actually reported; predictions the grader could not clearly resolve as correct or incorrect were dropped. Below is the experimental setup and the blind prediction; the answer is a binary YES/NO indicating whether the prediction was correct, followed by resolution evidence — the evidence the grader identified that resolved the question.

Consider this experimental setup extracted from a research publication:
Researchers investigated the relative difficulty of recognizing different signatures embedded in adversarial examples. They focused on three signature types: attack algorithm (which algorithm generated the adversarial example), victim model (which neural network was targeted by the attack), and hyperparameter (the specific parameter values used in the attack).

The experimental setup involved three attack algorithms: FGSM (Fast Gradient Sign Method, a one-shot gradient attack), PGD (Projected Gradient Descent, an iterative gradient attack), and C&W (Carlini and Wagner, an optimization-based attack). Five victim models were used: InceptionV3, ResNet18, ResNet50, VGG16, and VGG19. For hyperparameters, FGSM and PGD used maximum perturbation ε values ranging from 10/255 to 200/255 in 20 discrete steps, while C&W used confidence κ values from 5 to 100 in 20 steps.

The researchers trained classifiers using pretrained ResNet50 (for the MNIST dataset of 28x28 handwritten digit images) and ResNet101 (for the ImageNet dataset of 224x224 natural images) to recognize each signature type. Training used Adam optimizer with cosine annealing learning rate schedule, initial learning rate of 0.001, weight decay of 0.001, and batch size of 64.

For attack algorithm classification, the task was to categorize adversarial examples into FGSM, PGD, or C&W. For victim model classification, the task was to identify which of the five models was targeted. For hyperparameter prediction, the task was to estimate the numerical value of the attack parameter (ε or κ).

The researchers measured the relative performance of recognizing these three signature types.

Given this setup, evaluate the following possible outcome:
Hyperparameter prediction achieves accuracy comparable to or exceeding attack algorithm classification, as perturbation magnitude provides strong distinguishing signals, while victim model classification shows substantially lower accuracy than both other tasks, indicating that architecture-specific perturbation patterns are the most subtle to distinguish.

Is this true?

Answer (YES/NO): NO